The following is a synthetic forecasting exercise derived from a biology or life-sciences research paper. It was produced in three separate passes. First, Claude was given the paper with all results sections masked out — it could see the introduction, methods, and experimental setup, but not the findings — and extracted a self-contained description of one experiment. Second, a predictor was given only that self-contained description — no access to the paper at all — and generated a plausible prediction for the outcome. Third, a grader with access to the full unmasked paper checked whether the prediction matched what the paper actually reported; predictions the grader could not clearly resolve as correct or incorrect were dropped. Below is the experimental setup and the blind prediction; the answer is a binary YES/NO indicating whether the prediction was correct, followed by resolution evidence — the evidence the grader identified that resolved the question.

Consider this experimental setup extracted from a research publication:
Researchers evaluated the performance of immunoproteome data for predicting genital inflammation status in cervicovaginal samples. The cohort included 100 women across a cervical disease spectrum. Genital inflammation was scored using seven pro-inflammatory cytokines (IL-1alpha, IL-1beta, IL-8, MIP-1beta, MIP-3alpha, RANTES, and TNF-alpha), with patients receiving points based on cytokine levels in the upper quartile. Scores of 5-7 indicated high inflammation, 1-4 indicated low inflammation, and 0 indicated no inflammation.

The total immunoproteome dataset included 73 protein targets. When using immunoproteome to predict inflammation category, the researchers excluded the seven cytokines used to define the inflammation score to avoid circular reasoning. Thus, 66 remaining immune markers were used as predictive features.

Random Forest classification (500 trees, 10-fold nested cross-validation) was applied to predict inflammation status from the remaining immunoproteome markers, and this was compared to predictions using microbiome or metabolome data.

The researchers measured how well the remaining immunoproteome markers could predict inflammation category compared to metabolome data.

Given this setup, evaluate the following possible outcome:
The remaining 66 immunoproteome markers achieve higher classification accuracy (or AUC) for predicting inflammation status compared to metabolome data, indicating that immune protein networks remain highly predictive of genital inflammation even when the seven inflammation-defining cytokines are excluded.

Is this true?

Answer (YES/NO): NO